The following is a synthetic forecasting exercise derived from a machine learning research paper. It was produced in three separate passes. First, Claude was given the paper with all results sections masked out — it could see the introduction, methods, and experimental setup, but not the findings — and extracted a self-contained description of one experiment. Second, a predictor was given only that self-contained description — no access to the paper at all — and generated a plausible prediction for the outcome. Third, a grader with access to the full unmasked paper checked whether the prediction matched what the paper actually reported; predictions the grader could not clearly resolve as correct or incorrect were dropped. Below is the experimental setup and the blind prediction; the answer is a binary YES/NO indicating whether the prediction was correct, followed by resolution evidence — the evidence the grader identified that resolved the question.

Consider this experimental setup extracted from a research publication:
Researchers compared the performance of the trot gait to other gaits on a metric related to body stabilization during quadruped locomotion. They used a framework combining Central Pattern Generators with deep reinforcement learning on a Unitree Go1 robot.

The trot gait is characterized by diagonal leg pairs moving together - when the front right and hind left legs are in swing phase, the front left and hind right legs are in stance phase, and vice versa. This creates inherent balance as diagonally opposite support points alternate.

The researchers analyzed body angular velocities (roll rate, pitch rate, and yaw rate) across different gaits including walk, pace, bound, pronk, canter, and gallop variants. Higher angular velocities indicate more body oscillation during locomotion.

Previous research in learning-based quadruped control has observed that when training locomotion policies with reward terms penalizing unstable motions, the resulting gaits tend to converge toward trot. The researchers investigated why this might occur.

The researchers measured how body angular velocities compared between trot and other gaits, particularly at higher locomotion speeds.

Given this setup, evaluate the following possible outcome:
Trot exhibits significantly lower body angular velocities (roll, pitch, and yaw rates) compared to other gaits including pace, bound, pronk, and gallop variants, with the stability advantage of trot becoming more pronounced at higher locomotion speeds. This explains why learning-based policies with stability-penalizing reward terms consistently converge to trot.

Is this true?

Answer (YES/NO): NO